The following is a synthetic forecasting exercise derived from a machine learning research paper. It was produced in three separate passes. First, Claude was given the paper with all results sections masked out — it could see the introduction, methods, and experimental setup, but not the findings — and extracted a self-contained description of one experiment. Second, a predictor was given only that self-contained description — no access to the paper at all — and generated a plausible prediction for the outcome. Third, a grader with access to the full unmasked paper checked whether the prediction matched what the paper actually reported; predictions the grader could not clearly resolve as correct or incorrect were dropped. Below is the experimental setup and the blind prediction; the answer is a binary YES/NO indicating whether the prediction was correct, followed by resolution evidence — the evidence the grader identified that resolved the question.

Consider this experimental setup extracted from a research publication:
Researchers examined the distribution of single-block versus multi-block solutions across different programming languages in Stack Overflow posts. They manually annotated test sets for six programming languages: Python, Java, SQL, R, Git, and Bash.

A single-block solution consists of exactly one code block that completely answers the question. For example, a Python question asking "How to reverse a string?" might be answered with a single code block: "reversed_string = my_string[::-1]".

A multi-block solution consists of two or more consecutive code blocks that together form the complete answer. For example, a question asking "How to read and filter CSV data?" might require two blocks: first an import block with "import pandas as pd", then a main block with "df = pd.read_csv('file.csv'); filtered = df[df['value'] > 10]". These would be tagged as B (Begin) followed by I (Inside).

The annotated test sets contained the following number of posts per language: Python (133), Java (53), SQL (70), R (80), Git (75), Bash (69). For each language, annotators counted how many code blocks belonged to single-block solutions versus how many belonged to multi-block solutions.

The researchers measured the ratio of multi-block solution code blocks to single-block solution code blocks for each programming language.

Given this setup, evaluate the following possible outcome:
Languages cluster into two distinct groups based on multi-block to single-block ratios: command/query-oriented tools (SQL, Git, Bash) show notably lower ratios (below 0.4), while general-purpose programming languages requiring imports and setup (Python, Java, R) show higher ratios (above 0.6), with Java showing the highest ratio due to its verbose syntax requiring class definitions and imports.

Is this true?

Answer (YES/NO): NO